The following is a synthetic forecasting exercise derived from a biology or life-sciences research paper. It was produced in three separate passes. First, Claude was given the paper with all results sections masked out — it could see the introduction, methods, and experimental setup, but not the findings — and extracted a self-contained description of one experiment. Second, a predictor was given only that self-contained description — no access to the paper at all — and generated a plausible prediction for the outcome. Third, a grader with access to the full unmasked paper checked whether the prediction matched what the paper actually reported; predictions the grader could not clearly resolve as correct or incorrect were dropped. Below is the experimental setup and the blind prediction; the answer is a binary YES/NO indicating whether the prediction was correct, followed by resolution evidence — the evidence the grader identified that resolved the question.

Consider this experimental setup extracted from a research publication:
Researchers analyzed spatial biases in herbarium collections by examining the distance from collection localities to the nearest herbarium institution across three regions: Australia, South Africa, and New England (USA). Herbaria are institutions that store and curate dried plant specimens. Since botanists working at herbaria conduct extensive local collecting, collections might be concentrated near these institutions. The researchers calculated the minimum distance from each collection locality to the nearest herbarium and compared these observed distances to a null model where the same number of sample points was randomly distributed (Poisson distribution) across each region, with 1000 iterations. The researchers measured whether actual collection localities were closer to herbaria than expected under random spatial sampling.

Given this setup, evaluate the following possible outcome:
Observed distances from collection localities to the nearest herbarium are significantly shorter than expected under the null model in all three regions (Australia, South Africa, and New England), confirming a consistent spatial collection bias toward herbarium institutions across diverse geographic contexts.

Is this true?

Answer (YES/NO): YES